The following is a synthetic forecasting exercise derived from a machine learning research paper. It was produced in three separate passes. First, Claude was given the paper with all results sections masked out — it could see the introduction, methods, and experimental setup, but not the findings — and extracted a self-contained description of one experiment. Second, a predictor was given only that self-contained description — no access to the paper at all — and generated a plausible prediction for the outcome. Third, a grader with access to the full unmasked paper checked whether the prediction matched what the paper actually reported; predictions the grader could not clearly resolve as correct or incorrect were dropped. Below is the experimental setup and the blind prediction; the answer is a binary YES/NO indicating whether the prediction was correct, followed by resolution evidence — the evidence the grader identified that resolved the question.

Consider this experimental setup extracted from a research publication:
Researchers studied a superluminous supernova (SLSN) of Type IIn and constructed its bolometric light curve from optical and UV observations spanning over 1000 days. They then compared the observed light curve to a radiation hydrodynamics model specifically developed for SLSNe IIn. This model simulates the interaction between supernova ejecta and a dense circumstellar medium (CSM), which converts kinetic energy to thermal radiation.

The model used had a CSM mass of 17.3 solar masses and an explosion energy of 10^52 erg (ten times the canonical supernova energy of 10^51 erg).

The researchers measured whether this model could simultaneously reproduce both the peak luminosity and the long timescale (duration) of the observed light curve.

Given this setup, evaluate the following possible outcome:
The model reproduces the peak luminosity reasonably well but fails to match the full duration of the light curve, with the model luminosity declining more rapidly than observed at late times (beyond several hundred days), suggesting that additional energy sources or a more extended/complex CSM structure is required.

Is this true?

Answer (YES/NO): YES